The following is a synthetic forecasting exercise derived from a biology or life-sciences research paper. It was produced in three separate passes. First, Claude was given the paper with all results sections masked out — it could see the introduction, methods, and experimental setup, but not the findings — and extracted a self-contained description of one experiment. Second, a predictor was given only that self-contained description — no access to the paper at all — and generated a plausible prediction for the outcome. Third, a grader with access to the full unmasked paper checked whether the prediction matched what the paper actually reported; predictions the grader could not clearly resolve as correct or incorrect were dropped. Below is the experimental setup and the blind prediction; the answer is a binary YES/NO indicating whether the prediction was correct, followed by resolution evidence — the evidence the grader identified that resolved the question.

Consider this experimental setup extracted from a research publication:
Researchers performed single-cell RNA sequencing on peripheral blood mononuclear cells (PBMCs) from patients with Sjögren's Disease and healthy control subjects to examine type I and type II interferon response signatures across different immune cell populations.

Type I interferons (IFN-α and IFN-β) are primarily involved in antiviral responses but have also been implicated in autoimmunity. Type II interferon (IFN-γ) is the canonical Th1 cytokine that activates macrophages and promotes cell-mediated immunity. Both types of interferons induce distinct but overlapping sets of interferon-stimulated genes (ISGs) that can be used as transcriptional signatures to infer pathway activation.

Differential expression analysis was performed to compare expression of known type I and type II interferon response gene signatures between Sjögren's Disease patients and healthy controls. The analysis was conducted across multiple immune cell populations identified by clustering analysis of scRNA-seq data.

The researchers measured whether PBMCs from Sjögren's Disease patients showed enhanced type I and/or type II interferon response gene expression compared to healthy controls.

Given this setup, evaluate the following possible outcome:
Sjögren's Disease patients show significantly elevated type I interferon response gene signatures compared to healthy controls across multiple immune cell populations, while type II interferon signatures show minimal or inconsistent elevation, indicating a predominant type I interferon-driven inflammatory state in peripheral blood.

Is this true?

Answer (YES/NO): NO